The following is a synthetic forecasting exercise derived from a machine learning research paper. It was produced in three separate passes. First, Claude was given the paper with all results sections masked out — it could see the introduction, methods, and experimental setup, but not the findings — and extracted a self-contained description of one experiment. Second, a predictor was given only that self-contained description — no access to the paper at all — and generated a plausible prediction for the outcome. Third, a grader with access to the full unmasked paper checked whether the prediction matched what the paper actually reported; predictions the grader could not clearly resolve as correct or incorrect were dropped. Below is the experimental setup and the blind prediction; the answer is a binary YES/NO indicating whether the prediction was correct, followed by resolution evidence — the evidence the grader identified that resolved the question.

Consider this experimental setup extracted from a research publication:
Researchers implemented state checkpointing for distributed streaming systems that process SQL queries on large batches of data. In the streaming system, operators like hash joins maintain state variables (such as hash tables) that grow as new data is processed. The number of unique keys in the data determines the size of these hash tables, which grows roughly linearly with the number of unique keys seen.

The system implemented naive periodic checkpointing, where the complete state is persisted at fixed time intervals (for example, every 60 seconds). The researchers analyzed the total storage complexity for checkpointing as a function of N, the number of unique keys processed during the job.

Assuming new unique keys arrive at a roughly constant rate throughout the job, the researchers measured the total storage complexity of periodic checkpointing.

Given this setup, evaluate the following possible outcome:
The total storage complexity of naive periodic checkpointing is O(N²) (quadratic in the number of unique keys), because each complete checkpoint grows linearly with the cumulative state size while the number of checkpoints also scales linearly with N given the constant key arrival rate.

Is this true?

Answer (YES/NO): YES